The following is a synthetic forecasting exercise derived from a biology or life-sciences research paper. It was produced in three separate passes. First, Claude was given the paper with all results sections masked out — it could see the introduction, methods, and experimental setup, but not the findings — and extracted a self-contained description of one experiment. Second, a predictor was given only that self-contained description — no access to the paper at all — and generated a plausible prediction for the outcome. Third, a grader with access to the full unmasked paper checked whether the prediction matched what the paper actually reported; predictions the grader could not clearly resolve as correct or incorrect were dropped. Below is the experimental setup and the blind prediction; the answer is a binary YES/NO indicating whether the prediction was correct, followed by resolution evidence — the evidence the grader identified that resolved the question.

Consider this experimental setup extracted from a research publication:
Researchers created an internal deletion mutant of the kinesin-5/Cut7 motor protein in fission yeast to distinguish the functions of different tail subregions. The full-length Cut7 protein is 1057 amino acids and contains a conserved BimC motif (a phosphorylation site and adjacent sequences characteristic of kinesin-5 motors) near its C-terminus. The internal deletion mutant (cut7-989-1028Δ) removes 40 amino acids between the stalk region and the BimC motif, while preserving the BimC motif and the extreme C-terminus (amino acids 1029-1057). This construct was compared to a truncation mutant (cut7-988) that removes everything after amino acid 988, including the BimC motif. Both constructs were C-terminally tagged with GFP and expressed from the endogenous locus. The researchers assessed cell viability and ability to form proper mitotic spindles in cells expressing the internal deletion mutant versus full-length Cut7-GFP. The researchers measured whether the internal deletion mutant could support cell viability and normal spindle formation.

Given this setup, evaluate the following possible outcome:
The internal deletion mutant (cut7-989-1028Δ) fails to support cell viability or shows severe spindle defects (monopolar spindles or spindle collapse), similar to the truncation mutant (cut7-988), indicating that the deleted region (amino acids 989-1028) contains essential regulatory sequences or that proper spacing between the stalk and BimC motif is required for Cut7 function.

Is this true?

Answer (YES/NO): NO